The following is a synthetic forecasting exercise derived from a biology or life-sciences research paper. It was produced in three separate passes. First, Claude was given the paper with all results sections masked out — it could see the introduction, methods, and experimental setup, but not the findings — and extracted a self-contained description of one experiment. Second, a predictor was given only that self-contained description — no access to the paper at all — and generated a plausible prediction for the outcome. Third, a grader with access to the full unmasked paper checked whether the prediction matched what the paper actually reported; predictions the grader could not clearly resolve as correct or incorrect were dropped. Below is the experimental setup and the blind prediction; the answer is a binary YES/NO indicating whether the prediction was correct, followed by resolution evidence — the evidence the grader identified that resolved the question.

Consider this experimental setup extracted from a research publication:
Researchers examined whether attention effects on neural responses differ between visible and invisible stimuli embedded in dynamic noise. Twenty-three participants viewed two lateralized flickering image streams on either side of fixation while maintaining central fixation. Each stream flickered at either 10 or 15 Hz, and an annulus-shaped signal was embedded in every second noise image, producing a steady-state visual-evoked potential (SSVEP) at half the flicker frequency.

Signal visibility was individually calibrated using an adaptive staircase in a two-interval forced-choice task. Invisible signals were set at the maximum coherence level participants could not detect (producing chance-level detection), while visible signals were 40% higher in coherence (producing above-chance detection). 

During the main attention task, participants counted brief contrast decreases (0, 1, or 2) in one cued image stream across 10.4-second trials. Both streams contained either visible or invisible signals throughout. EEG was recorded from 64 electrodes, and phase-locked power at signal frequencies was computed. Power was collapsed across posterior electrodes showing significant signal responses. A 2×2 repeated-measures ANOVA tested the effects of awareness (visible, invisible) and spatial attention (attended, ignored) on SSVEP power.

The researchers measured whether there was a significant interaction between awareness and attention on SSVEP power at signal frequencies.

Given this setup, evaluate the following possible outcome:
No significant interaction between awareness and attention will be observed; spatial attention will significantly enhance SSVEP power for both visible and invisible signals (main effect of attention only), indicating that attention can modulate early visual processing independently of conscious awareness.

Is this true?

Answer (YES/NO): NO